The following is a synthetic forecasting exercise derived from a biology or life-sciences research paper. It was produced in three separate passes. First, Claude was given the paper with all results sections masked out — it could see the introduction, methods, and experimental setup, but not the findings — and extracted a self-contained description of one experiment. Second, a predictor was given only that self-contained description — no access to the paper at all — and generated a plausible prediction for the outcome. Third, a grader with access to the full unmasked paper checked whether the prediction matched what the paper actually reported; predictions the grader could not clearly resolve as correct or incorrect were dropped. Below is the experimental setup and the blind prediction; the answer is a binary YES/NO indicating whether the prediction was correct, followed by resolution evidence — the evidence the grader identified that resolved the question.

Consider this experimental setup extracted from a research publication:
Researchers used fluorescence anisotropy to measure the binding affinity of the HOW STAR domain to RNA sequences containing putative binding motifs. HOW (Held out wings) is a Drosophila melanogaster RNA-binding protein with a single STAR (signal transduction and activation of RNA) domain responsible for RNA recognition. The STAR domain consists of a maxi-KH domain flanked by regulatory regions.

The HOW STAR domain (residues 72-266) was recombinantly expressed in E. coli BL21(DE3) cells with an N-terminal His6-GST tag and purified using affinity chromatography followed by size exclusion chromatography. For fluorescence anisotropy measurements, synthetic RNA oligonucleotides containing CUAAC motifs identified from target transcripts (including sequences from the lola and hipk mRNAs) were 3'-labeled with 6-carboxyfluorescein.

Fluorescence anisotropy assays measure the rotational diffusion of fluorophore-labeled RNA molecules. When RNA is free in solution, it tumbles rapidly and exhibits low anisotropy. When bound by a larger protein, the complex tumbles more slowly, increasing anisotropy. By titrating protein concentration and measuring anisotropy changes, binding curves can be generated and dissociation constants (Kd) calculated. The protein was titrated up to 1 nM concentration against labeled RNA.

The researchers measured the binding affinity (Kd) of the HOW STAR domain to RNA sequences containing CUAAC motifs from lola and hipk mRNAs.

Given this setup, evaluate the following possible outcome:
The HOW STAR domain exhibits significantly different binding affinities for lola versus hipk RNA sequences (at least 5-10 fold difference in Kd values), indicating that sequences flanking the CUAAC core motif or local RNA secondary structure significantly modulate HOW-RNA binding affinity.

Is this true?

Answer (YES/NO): NO